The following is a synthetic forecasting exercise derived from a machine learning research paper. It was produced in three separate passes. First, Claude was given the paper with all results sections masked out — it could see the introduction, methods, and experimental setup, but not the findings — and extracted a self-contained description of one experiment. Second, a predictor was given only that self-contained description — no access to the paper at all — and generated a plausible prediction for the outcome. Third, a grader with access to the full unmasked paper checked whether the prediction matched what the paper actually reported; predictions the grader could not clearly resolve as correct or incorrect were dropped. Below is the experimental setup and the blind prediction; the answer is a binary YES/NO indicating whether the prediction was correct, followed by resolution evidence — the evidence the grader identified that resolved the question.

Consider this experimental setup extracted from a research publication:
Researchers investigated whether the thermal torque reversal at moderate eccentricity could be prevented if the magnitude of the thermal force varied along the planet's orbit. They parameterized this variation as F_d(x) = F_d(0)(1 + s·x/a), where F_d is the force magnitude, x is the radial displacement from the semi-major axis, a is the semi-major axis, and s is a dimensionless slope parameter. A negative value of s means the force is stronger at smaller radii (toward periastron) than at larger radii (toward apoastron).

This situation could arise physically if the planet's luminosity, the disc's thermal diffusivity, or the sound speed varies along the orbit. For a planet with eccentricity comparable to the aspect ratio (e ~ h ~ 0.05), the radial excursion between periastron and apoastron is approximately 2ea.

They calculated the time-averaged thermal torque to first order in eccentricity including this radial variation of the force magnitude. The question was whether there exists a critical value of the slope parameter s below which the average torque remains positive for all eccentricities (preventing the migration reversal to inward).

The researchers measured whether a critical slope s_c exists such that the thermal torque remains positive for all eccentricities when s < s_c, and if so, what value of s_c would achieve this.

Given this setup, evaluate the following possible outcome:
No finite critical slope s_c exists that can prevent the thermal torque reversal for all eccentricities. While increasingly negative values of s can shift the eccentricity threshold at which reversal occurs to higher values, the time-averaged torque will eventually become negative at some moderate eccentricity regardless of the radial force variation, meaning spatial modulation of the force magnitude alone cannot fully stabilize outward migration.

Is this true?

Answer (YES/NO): NO